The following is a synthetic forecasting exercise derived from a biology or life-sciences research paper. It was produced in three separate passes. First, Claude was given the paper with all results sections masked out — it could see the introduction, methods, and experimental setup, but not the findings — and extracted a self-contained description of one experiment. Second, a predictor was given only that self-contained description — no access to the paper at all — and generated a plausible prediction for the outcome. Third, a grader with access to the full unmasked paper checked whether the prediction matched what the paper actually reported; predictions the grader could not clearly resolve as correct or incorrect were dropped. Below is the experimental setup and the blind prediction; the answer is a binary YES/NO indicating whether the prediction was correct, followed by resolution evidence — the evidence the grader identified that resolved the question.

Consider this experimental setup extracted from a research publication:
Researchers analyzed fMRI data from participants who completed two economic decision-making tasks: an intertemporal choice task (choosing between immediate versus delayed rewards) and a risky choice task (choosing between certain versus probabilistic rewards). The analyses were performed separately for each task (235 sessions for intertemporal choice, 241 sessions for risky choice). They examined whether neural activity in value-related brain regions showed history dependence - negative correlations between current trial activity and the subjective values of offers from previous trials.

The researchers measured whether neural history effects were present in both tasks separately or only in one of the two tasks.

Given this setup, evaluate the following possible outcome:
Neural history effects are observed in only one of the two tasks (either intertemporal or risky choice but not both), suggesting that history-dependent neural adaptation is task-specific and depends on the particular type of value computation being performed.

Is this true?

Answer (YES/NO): NO